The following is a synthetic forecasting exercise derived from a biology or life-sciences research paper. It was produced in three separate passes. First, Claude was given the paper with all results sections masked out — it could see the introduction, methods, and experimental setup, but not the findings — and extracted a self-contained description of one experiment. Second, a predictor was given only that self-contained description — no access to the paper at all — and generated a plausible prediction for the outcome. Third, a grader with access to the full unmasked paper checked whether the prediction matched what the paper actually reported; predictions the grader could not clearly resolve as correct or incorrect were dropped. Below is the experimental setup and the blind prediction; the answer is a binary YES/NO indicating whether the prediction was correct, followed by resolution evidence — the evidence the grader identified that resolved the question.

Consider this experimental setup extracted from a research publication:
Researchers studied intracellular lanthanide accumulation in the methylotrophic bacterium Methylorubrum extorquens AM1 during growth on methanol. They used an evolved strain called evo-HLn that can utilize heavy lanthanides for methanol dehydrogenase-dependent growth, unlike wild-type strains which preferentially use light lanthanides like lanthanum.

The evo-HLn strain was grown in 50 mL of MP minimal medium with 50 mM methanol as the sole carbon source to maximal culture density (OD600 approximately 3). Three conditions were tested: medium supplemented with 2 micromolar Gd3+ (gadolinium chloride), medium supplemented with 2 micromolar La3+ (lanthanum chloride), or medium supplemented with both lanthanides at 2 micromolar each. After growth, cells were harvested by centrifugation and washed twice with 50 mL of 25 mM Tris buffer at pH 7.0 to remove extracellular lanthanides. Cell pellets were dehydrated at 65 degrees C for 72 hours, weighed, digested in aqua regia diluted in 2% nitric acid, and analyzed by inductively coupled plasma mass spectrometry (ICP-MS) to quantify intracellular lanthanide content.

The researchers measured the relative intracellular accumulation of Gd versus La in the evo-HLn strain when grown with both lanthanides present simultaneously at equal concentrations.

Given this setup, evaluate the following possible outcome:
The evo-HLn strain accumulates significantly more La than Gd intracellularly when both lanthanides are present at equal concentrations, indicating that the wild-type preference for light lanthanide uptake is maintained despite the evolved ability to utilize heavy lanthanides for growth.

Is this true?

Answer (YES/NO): NO